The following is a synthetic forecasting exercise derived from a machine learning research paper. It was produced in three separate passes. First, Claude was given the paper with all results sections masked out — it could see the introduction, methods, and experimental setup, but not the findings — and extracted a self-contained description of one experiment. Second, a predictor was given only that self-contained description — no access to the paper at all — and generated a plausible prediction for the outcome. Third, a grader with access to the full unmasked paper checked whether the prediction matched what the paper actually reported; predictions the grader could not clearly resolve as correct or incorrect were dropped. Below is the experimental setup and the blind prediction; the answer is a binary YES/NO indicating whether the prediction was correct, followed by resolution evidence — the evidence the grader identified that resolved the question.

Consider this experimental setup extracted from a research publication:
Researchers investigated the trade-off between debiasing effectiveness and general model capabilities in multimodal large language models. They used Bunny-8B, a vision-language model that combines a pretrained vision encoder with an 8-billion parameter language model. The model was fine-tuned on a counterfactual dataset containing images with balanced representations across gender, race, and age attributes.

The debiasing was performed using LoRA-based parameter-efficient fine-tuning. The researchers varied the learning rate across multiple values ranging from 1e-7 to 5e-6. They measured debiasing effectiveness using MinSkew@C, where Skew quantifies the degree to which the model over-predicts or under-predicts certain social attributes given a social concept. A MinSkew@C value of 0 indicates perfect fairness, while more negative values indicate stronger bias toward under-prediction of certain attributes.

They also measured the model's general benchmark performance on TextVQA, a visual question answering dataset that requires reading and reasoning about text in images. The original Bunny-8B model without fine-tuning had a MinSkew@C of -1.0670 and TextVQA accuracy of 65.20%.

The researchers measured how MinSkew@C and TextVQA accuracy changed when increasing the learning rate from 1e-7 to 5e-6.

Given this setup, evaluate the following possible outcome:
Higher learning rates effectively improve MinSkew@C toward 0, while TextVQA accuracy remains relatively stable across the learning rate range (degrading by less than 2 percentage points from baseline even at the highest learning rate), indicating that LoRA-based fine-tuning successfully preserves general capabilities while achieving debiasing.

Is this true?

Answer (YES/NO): NO